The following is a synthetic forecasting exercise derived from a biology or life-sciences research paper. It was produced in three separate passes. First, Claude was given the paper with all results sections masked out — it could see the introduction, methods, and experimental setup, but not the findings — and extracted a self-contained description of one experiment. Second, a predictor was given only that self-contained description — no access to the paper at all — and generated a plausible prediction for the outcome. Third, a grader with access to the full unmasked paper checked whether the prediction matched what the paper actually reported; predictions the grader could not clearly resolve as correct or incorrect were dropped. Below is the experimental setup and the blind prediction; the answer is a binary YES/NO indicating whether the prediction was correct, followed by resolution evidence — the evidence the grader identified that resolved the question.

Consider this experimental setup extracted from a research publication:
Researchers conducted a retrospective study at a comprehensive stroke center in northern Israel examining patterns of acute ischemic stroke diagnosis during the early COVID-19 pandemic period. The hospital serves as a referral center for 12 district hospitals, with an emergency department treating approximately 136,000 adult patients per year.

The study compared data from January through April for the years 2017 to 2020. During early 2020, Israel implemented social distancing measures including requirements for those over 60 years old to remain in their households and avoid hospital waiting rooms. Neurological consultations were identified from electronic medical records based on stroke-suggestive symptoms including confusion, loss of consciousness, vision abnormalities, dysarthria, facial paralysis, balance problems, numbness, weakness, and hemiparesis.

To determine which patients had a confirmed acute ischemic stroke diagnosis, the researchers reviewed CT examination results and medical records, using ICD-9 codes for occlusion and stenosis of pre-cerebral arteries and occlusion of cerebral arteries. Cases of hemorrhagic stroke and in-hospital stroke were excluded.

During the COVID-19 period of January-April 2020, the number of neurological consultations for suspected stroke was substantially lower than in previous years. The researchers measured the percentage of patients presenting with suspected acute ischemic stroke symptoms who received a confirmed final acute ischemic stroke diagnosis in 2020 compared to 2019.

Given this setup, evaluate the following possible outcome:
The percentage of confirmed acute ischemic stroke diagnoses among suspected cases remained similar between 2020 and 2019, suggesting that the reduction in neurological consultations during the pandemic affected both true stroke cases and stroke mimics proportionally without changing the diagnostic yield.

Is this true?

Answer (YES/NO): YES